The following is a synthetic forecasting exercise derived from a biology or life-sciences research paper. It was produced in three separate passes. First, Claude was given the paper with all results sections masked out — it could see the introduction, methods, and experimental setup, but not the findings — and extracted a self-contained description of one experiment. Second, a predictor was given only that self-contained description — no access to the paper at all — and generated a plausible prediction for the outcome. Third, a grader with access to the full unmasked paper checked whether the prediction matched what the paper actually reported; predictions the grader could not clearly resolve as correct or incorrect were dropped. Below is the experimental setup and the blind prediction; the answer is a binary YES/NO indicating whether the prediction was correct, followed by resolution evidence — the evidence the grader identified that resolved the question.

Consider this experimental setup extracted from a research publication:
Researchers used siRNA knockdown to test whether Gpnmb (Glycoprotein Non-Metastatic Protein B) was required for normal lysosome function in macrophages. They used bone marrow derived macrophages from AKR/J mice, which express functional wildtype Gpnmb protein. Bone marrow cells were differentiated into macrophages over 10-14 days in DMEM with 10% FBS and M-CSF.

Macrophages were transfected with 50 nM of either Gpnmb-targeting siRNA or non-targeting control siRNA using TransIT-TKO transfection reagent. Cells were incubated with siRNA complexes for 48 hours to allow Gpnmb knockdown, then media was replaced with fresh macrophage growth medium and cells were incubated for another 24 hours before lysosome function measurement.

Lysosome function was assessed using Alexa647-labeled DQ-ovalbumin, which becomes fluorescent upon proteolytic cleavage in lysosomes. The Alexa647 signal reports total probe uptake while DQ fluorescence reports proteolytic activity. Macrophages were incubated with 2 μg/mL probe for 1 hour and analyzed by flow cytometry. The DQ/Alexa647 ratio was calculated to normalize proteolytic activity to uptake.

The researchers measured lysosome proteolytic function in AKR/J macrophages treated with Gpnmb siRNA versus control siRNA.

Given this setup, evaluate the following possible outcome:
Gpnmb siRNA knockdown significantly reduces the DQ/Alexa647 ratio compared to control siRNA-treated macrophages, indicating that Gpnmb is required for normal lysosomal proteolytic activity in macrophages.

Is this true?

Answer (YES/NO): YES